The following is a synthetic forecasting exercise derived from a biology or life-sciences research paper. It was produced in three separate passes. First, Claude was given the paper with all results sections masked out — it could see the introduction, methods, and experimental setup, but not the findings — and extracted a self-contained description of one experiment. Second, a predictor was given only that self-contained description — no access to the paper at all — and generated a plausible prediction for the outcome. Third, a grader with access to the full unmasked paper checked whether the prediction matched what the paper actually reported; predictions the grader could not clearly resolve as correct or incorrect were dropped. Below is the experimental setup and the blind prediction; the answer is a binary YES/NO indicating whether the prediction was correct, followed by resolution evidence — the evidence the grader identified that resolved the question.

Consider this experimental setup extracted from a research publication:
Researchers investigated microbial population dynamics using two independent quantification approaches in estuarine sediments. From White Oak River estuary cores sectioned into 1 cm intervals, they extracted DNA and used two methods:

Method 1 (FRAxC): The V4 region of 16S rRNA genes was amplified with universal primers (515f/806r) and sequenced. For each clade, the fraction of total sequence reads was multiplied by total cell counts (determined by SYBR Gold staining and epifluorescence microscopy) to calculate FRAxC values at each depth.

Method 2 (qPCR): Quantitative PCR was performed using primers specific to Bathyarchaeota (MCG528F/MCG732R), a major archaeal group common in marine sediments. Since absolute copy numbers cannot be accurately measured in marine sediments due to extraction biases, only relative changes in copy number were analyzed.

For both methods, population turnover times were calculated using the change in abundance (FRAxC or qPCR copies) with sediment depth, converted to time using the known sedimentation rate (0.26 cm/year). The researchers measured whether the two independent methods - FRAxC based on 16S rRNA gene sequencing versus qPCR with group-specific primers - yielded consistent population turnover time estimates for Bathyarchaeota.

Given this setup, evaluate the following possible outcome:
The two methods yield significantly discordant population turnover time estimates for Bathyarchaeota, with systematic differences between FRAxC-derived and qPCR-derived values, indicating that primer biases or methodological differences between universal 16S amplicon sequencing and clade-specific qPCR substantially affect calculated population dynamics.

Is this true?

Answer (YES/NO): NO